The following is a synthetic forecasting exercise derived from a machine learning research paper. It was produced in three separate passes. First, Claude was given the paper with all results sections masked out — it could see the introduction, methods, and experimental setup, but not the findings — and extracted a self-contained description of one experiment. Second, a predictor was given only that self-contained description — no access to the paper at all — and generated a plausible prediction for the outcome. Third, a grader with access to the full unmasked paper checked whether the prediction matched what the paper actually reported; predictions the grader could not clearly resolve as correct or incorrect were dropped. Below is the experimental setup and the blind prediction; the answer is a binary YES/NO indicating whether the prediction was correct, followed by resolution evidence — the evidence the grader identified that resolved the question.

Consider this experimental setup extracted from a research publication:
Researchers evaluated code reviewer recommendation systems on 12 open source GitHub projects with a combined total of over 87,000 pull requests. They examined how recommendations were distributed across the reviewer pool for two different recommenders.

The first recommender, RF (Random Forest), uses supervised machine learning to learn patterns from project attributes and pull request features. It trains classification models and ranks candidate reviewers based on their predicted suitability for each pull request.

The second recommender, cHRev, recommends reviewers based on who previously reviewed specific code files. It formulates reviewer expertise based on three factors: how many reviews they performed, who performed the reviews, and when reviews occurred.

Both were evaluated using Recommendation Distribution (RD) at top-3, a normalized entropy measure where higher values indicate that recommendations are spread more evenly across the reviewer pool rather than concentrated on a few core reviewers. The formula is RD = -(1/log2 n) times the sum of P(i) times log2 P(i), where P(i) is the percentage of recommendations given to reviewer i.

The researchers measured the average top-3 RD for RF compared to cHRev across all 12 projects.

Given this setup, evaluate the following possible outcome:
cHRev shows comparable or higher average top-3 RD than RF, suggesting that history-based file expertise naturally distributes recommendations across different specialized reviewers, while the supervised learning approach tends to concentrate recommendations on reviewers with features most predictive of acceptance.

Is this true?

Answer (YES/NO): YES